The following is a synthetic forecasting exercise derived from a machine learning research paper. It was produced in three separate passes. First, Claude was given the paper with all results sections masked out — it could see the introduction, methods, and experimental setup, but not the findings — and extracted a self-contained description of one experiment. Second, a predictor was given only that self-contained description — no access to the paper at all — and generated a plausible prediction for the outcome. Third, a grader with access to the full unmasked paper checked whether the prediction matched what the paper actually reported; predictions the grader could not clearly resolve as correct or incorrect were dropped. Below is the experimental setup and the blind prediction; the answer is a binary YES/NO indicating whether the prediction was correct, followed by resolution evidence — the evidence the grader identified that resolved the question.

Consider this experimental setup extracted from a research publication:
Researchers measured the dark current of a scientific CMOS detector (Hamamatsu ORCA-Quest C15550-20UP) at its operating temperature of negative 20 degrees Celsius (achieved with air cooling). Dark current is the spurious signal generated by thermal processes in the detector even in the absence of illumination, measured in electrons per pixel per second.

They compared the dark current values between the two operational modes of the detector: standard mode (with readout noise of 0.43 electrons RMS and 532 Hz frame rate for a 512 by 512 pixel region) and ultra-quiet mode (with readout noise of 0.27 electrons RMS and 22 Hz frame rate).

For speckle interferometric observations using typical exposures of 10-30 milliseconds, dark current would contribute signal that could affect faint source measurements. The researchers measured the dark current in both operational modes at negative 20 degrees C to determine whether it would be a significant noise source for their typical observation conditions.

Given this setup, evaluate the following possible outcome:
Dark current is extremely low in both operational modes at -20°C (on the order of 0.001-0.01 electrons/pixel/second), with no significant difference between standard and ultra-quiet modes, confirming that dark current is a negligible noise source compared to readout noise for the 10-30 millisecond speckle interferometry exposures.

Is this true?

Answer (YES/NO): NO